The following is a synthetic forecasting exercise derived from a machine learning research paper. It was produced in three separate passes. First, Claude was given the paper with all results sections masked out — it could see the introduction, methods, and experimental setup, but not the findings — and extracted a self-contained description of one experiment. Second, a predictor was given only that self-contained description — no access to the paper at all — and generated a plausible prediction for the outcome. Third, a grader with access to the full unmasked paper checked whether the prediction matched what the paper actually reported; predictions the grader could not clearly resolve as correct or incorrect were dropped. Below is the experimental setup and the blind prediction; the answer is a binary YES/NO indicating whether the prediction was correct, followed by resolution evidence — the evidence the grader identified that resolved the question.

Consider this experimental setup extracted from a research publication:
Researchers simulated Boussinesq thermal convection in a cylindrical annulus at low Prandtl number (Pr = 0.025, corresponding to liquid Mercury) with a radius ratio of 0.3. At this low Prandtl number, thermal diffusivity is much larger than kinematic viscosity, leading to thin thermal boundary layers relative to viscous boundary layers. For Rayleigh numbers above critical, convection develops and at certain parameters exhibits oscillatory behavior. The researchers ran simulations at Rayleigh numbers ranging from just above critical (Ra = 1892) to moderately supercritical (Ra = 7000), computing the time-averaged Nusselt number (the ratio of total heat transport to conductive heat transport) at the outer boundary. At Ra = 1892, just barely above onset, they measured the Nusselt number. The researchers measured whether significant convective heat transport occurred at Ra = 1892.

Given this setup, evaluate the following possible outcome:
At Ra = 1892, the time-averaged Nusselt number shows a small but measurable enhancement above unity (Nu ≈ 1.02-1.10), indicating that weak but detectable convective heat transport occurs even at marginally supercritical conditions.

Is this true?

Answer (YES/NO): NO